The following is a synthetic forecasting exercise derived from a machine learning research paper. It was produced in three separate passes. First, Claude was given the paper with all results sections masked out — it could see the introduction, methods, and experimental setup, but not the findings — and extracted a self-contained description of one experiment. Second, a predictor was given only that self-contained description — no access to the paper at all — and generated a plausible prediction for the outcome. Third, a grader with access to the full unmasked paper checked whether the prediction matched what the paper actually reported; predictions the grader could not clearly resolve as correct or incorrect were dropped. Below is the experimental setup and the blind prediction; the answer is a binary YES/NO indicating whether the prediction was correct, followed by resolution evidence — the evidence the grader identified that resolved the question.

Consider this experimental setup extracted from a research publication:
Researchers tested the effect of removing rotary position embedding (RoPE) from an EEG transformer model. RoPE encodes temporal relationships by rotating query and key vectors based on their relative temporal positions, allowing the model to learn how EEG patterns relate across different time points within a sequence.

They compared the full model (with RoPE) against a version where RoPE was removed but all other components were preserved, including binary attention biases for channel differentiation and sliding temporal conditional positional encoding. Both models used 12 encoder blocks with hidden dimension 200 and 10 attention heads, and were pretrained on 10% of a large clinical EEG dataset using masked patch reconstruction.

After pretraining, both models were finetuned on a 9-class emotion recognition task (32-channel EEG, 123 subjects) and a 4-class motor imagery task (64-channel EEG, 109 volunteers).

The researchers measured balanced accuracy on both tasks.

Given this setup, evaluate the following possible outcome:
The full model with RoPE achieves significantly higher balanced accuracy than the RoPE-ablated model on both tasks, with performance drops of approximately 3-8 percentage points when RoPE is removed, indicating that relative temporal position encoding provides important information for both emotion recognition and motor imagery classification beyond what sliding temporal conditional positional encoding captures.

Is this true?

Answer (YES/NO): NO